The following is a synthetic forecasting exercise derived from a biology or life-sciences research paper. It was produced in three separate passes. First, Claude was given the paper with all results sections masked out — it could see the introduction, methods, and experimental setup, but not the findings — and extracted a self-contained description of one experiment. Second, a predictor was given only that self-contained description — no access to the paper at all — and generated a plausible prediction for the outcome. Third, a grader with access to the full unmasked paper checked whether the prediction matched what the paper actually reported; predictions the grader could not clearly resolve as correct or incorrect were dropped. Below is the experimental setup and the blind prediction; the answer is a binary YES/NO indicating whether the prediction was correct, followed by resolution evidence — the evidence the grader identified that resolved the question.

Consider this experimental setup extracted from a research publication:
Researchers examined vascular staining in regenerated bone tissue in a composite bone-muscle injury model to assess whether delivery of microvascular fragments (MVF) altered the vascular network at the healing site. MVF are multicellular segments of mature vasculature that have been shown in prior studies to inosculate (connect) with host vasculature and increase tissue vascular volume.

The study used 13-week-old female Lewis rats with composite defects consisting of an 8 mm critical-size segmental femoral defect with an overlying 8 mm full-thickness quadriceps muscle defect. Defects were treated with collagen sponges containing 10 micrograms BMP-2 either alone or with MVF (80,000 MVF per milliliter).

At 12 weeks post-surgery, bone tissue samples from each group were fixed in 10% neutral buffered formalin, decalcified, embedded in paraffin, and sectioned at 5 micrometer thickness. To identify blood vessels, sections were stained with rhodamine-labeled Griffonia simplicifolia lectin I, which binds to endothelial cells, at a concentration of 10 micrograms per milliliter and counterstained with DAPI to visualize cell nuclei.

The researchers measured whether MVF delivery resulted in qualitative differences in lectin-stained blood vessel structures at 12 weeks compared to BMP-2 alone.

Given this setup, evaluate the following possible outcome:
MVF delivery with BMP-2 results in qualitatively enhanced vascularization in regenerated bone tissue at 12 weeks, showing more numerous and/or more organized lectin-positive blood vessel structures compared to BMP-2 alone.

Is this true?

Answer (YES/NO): NO